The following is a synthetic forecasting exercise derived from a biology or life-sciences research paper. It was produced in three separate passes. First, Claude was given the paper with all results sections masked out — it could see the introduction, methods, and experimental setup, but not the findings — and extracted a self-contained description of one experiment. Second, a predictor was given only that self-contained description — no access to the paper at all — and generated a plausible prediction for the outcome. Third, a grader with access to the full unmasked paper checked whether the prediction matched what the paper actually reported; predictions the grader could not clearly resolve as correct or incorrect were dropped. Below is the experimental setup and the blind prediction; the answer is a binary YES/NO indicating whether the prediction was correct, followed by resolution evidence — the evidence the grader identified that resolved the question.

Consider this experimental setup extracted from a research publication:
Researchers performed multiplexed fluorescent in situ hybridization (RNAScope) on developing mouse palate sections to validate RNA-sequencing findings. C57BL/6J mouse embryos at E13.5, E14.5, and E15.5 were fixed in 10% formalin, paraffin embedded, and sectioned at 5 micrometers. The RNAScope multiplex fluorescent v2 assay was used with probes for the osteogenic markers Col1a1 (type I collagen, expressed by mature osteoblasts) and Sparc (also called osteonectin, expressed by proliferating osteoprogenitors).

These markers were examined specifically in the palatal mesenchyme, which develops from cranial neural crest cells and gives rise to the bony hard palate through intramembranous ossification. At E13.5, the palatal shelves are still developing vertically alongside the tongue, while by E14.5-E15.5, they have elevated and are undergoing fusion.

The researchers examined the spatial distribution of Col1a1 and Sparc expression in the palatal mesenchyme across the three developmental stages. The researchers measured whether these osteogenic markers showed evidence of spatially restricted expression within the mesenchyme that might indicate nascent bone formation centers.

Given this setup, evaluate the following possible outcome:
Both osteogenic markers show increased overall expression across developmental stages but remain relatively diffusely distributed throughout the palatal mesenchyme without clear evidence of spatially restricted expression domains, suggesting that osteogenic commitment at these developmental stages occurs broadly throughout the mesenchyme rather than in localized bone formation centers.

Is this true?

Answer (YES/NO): NO